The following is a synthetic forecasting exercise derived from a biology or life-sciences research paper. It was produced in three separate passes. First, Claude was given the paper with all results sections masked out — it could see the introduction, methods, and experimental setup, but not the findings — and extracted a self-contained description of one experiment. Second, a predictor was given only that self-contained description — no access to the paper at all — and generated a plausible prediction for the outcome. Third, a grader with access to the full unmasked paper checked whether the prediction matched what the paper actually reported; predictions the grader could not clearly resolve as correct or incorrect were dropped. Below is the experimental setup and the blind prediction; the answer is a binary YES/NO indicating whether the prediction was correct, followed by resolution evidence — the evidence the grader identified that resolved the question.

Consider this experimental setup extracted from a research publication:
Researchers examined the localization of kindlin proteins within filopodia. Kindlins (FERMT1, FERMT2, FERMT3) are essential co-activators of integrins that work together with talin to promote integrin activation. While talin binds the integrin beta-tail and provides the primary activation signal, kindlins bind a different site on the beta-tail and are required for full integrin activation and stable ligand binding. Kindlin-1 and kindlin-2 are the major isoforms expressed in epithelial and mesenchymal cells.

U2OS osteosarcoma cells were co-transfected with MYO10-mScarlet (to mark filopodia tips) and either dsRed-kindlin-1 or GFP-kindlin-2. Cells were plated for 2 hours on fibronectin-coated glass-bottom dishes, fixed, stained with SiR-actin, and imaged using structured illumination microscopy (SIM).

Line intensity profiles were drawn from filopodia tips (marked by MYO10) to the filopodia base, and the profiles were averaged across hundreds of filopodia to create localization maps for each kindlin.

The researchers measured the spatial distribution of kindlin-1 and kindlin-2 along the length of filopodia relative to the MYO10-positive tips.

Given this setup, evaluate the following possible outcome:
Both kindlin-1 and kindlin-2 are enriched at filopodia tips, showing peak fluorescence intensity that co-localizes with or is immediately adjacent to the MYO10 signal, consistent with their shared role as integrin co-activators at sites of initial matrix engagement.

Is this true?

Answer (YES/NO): NO